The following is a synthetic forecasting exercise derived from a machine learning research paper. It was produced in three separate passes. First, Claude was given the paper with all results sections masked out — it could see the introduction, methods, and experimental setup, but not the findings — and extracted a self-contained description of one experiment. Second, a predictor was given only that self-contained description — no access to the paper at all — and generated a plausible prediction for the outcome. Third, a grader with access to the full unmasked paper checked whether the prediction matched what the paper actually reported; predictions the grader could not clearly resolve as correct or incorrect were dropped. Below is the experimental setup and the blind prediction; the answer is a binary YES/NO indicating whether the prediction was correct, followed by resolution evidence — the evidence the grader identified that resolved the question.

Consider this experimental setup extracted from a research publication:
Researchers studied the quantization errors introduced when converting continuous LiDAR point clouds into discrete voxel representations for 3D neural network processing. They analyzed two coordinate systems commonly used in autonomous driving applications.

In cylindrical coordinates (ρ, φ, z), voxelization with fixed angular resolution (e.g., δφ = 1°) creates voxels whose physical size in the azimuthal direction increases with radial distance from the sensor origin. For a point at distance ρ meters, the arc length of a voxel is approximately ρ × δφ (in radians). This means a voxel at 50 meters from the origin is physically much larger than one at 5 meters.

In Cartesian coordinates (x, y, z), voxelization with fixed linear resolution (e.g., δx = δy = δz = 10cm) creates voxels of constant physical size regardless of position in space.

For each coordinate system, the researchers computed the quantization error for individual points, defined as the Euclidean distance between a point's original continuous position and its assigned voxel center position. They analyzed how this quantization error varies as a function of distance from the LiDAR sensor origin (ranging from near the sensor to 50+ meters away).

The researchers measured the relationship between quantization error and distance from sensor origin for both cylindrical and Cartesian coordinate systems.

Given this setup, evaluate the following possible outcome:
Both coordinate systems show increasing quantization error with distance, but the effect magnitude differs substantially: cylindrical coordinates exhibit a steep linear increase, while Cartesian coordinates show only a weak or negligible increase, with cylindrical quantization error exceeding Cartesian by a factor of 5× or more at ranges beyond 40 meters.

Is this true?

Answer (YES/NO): NO